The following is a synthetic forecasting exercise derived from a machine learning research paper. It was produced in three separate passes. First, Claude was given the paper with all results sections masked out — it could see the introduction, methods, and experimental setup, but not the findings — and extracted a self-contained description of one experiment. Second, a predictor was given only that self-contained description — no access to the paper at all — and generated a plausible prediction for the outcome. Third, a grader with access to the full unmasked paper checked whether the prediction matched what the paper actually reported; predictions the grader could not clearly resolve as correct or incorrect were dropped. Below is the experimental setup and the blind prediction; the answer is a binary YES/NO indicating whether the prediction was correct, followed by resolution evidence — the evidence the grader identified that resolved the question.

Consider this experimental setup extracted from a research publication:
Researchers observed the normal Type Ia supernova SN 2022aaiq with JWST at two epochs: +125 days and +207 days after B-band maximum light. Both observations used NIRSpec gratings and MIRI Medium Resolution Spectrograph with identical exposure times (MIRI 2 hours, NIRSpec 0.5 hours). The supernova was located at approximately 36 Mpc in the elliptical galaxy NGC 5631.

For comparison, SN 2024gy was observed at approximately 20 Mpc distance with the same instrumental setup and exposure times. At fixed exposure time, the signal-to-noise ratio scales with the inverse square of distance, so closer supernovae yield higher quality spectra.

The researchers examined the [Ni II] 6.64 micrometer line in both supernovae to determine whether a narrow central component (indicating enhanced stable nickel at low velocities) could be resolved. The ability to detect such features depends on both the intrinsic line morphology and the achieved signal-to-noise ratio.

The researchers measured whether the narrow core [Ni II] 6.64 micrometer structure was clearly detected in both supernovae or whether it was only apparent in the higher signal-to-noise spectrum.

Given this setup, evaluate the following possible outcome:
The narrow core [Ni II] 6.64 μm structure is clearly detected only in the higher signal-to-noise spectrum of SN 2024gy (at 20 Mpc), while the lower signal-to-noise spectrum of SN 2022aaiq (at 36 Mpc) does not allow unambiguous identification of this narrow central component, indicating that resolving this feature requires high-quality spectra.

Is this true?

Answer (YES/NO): YES